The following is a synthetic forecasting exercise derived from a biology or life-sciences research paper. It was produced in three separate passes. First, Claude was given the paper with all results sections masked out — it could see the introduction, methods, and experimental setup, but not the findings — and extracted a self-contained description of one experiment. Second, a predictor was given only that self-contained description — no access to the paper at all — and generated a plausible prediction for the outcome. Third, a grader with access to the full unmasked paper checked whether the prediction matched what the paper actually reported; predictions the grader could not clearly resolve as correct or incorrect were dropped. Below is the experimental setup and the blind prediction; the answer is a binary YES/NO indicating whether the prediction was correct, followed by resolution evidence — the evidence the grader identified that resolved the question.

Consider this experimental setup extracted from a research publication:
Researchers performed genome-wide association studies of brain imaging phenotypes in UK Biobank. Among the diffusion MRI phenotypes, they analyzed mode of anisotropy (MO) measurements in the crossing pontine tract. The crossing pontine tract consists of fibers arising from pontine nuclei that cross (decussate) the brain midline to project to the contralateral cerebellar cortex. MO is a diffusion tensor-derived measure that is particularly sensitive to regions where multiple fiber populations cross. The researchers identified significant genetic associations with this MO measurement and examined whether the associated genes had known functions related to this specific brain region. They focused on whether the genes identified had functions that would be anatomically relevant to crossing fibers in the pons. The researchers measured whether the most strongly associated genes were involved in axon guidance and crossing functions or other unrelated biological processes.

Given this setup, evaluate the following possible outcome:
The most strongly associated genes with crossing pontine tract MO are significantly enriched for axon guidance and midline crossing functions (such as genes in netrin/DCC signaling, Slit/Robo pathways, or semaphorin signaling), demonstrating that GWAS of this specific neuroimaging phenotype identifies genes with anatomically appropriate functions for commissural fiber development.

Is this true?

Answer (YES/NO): YES